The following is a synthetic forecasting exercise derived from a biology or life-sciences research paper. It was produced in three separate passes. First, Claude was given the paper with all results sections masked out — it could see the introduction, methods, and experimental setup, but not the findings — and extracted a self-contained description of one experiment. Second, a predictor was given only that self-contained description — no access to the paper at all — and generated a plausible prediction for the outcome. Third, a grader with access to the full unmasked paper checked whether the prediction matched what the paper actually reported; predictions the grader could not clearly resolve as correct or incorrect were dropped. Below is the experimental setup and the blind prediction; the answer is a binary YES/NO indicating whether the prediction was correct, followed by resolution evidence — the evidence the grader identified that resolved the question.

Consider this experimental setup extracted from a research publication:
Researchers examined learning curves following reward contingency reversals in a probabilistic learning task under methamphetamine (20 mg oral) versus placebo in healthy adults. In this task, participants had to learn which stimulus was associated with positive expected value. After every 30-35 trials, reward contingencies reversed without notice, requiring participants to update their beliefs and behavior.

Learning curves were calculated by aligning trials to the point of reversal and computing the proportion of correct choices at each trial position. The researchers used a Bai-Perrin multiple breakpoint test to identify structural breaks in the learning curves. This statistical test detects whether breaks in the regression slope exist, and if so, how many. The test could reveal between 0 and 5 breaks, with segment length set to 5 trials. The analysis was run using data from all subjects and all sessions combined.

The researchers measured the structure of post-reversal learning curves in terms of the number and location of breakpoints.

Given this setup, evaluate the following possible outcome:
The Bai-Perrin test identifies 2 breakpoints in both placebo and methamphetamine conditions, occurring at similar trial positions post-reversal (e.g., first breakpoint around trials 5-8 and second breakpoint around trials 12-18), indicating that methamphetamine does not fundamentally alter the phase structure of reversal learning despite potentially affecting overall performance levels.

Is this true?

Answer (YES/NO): NO